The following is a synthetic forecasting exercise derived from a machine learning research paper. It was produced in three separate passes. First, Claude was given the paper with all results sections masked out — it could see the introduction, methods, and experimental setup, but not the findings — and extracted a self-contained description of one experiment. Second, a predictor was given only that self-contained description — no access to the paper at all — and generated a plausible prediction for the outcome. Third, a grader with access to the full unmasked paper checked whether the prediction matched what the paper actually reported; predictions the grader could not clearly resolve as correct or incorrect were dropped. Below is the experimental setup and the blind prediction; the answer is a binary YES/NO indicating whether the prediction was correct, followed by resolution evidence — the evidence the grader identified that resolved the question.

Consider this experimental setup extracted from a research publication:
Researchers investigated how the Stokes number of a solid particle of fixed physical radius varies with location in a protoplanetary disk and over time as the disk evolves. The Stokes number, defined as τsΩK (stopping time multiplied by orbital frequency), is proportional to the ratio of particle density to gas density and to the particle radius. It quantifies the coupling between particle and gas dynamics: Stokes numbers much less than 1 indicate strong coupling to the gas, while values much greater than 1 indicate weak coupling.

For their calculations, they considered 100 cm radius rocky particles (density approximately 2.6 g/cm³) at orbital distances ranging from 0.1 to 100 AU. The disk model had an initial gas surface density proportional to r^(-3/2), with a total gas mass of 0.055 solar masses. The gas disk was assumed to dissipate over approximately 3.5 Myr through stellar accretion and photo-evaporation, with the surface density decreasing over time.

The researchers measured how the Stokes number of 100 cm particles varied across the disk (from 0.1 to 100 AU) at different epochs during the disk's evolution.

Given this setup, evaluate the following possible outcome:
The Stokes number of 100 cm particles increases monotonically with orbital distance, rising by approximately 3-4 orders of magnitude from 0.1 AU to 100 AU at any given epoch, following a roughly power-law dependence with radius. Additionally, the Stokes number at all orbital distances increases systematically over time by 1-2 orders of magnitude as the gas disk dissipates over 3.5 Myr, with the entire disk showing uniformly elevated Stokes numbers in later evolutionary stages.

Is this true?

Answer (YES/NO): NO